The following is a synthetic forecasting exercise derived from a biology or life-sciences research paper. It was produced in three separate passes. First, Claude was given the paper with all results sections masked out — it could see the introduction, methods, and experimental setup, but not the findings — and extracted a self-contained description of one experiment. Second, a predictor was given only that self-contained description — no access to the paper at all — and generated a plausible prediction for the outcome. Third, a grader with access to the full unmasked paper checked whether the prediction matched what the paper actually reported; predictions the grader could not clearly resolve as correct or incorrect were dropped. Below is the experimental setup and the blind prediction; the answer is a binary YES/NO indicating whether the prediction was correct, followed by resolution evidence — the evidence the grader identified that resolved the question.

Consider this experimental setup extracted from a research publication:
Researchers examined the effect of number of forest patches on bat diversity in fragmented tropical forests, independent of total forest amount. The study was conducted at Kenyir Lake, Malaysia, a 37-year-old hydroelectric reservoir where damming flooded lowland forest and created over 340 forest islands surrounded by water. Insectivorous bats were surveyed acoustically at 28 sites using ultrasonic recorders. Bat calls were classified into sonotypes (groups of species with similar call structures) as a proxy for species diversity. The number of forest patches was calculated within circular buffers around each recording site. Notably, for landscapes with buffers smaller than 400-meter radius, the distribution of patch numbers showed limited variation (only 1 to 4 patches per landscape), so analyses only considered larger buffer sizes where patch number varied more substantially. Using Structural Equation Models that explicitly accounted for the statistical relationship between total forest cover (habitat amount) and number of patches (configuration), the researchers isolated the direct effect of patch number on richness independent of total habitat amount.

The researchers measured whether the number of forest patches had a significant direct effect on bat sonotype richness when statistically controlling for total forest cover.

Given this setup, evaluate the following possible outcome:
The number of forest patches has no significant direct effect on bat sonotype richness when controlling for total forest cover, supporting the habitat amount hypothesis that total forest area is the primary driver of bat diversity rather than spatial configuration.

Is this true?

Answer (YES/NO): YES